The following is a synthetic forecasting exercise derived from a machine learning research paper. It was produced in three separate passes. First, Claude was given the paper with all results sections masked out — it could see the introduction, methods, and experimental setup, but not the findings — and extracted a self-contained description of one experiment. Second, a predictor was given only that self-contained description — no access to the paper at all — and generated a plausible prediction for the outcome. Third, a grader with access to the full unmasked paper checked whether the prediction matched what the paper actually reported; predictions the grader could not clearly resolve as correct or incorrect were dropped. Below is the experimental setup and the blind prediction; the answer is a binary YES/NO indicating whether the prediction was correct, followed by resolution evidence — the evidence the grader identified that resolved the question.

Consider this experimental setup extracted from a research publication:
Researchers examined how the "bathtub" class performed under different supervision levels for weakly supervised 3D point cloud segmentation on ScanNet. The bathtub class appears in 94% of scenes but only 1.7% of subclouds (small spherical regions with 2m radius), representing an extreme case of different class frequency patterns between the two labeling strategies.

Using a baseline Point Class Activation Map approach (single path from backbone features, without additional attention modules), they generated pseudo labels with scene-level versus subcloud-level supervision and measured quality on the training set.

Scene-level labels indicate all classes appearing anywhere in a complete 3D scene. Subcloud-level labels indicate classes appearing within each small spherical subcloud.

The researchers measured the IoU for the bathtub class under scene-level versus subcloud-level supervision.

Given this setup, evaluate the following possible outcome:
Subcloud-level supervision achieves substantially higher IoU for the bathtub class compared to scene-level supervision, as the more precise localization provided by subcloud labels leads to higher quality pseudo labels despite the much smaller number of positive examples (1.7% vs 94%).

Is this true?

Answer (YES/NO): YES